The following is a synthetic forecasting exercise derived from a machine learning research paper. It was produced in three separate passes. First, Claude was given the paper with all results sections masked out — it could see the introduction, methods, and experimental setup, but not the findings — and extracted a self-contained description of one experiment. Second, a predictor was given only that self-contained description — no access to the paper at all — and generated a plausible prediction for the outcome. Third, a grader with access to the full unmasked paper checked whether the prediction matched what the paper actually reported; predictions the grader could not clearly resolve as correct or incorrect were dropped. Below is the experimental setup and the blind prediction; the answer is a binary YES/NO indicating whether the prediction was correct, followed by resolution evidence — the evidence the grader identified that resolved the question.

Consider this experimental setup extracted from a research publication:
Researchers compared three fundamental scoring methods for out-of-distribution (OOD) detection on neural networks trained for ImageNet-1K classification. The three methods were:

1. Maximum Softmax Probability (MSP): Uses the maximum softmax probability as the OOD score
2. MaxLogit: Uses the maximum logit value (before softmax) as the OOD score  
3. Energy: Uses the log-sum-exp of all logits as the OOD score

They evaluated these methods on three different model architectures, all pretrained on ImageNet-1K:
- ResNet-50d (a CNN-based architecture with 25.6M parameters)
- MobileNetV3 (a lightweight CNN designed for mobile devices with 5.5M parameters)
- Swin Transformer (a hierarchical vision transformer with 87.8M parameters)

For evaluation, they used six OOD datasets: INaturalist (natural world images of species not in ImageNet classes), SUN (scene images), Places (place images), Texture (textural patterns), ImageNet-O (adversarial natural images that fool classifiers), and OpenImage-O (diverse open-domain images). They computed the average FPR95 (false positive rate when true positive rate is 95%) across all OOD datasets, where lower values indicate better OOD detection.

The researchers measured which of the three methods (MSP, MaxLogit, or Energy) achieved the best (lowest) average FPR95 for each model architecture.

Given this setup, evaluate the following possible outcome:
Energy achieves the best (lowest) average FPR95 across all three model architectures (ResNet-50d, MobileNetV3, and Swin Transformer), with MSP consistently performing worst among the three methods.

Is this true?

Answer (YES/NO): NO